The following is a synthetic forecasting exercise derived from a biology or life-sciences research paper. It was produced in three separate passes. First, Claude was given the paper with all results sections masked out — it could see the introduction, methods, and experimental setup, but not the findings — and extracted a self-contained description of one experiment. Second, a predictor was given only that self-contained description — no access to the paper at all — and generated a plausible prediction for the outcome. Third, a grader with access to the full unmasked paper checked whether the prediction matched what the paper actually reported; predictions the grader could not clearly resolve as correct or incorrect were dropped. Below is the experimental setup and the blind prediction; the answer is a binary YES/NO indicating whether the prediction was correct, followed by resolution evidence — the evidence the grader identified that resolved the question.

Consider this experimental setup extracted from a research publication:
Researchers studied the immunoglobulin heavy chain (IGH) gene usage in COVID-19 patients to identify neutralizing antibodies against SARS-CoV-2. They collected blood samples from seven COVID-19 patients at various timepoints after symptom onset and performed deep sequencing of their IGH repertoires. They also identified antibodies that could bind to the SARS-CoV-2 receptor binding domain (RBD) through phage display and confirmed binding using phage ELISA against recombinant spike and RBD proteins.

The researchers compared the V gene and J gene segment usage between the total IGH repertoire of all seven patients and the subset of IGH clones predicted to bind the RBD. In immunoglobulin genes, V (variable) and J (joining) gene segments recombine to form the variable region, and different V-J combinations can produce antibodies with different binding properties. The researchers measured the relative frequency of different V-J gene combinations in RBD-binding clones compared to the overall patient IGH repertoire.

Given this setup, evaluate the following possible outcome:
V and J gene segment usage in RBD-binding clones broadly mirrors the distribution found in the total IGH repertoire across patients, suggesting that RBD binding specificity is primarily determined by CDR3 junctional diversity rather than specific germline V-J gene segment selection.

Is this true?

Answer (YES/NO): NO